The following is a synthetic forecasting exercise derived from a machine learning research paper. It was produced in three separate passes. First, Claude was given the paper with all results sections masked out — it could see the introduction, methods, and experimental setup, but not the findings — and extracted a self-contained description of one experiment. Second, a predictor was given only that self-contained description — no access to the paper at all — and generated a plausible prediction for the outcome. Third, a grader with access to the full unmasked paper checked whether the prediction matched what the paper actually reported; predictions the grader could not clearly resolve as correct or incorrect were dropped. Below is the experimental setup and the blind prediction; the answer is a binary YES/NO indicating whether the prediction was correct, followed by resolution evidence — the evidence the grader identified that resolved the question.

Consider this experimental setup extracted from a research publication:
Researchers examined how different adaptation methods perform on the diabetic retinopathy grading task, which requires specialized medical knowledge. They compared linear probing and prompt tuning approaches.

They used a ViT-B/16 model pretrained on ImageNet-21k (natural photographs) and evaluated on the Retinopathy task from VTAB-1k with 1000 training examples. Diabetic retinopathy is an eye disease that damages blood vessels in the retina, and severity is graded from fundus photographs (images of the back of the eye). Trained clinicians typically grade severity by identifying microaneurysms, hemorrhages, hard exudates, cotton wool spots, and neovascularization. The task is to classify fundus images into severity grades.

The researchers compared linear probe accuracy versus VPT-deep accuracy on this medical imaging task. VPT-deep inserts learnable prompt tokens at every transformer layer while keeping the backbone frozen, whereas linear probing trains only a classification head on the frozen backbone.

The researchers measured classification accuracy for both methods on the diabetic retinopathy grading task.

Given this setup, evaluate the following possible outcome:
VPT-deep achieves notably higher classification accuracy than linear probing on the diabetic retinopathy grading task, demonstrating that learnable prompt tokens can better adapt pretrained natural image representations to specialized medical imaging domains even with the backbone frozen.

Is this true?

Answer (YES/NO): NO